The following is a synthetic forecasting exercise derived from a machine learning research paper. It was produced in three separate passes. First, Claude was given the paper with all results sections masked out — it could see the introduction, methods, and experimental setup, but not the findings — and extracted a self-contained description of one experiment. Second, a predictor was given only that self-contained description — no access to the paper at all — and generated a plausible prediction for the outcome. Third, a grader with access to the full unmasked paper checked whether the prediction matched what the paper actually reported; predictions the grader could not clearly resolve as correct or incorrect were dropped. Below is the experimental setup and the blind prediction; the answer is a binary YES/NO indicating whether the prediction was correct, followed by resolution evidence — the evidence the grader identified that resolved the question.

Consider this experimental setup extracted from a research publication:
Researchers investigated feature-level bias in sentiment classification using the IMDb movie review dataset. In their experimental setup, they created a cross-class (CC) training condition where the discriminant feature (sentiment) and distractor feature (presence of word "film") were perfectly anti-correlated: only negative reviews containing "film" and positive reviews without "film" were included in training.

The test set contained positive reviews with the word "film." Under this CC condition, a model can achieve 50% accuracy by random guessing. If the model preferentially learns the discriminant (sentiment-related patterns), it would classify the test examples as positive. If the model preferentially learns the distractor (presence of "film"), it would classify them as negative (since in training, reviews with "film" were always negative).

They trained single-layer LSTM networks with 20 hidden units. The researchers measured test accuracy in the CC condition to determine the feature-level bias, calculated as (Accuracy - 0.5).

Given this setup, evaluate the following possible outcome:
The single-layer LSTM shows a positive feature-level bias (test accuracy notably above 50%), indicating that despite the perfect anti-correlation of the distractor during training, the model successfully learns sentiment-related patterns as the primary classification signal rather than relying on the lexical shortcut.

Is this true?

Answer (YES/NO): NO